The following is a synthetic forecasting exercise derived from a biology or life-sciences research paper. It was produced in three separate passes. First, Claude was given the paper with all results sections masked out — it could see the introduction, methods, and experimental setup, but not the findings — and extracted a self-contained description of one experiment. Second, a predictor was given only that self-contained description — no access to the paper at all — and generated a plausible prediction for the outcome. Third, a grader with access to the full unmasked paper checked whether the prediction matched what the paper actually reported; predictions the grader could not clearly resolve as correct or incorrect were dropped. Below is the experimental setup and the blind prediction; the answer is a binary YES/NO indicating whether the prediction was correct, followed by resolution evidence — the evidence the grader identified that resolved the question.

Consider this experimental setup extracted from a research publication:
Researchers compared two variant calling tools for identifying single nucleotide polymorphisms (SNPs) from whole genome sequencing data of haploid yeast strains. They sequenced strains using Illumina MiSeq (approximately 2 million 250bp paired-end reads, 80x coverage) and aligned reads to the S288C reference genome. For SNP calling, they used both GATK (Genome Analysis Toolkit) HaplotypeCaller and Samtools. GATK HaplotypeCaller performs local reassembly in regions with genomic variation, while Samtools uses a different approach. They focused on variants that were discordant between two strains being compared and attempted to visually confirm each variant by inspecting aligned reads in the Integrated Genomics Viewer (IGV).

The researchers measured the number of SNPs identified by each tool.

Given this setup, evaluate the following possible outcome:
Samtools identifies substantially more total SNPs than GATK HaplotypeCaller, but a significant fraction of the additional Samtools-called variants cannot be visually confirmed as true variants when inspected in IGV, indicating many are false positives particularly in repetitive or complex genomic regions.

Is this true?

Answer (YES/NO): NO